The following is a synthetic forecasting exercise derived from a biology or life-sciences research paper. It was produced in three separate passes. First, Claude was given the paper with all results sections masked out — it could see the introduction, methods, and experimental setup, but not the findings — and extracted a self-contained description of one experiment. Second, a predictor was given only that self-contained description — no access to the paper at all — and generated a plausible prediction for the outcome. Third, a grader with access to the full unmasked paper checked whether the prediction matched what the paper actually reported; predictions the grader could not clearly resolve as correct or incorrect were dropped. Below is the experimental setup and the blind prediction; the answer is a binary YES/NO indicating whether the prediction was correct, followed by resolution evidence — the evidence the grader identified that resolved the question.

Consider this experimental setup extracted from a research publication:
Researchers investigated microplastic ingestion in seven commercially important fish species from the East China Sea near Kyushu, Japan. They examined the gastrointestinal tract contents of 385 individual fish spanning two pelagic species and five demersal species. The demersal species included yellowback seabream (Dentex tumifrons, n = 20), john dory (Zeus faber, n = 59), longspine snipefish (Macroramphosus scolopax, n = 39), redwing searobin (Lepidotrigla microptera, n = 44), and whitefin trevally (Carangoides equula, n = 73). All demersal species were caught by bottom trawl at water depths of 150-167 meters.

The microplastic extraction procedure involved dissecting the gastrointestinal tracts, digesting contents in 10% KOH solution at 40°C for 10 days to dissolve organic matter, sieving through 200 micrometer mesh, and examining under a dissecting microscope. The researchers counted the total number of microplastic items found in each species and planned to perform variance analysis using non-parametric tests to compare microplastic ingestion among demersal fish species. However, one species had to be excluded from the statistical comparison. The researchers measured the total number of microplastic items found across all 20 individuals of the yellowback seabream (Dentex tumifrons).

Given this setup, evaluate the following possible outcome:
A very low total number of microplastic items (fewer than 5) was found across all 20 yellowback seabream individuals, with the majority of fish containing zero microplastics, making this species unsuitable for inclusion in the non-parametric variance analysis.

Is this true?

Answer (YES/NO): YES